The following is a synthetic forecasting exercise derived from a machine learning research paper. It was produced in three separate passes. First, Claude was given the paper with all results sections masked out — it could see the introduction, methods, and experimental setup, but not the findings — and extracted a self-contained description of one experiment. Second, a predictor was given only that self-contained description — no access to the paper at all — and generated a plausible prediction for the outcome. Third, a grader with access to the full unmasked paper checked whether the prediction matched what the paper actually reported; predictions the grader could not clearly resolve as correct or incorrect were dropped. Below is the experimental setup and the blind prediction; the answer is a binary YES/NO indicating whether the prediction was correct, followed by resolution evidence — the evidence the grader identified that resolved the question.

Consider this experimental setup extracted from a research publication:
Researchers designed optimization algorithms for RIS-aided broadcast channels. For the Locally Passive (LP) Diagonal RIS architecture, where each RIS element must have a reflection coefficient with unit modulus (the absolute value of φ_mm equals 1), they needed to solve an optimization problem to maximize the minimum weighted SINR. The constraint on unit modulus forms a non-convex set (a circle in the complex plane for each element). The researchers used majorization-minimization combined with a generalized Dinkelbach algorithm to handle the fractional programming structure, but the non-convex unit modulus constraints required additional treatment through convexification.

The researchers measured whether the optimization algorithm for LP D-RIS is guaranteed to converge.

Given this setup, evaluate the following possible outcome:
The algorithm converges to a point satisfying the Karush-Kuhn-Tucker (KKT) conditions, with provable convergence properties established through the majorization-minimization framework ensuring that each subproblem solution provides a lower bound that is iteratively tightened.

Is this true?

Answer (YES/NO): NO